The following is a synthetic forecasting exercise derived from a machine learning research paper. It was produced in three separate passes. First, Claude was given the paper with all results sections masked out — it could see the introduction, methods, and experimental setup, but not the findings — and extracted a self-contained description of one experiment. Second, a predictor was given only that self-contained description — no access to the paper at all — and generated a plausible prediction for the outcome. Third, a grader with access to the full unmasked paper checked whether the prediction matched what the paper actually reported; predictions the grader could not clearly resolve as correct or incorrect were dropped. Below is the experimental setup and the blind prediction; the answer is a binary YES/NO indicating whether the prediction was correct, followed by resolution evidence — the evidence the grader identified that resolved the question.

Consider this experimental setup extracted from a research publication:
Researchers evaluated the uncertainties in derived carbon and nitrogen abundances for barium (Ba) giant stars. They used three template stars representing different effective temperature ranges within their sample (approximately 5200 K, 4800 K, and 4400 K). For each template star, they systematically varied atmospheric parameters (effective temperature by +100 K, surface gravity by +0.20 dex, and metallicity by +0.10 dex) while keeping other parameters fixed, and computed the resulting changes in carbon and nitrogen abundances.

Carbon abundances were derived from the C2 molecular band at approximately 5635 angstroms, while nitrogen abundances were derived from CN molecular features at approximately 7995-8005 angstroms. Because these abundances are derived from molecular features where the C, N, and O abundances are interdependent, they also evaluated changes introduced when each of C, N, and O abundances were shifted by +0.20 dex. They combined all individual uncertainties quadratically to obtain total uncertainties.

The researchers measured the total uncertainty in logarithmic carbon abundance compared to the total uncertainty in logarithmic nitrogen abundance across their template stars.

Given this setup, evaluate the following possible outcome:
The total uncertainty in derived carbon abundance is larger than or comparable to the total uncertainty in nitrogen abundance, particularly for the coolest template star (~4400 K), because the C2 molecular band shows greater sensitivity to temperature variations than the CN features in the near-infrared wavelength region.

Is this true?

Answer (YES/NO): NO